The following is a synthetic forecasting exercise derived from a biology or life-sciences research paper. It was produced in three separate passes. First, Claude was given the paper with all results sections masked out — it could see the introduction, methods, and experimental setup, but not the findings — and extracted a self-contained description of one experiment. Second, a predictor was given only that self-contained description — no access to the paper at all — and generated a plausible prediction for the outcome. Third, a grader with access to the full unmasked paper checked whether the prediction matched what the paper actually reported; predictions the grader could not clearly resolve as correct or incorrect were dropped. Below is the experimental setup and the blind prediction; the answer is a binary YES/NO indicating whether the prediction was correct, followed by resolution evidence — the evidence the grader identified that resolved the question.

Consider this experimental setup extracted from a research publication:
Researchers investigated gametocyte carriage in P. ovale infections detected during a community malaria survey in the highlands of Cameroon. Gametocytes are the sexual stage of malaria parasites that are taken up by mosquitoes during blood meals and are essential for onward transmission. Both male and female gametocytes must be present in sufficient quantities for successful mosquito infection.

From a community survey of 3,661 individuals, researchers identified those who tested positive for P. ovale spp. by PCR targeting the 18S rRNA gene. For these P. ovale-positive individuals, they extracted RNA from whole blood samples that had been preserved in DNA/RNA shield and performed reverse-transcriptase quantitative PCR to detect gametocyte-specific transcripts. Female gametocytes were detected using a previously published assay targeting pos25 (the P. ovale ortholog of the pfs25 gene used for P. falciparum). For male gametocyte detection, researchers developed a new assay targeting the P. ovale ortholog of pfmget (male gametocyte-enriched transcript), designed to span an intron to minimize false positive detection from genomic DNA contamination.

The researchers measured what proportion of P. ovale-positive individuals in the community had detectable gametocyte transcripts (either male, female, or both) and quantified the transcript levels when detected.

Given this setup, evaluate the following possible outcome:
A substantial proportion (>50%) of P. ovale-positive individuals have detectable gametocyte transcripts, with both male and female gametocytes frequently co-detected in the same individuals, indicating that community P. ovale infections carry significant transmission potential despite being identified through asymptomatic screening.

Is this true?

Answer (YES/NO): NO